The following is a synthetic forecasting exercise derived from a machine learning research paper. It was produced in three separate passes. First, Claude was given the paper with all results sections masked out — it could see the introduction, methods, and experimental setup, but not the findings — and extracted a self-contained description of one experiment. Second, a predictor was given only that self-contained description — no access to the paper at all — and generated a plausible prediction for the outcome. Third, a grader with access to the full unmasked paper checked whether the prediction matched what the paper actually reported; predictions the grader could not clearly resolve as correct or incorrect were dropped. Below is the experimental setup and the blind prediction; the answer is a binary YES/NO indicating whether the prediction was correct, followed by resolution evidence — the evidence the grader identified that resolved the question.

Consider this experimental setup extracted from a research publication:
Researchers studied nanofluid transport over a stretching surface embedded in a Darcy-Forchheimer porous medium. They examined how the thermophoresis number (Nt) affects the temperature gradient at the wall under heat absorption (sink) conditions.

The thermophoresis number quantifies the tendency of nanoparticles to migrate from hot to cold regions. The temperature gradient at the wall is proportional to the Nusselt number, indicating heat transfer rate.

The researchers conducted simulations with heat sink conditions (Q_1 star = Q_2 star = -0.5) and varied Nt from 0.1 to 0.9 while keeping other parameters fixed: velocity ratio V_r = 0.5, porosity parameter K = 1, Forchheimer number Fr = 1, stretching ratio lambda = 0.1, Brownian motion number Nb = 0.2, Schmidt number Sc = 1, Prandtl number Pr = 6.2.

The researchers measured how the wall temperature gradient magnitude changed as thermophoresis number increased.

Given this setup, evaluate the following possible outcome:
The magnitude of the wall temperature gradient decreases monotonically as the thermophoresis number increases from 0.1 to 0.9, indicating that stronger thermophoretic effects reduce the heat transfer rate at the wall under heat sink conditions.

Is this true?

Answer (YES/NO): YES